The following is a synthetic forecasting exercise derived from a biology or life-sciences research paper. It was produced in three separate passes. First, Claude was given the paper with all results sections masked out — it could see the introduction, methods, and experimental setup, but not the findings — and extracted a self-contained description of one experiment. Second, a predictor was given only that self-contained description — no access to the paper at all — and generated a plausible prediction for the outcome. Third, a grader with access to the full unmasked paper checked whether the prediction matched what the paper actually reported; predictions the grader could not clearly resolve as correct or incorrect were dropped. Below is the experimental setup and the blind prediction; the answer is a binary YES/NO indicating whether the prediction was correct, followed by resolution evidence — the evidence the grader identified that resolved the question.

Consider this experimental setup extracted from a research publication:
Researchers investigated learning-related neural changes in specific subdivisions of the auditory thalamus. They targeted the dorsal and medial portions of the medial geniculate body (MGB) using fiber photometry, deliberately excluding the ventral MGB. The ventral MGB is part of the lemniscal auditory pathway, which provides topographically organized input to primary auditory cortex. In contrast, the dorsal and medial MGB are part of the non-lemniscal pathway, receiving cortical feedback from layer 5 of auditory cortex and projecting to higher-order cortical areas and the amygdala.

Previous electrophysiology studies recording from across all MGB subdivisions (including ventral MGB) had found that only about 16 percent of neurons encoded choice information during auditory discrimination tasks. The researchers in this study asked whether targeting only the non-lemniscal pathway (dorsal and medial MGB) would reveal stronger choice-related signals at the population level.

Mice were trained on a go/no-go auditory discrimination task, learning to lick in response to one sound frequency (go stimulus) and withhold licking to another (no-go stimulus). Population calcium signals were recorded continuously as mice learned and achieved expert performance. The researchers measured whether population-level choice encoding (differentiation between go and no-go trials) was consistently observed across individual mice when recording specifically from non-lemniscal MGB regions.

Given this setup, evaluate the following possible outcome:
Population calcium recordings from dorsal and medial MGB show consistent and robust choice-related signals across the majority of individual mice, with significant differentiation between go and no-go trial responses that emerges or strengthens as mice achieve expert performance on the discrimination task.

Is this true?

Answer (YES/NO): YES